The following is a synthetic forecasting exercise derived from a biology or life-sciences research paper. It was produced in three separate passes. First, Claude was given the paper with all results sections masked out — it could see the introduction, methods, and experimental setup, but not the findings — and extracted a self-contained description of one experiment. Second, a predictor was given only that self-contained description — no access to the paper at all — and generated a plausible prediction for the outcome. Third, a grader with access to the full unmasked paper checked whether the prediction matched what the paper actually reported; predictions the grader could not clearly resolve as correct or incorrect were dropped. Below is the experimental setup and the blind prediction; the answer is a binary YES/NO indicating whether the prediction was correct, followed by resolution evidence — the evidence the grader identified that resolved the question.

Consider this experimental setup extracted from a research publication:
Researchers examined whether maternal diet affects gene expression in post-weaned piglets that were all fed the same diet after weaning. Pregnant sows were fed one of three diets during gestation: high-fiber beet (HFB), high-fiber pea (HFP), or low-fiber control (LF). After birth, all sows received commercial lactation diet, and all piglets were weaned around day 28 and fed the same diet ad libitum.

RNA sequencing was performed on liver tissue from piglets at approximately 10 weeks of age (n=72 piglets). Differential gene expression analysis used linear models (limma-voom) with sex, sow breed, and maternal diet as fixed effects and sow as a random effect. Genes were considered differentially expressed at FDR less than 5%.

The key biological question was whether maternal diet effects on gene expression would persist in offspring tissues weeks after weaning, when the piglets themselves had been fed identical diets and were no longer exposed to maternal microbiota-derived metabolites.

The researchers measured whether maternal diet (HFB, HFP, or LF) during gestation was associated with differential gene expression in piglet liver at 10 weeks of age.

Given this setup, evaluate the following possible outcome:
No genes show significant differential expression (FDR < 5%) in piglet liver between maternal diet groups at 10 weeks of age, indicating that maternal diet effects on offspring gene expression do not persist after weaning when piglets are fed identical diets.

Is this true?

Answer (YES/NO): NO